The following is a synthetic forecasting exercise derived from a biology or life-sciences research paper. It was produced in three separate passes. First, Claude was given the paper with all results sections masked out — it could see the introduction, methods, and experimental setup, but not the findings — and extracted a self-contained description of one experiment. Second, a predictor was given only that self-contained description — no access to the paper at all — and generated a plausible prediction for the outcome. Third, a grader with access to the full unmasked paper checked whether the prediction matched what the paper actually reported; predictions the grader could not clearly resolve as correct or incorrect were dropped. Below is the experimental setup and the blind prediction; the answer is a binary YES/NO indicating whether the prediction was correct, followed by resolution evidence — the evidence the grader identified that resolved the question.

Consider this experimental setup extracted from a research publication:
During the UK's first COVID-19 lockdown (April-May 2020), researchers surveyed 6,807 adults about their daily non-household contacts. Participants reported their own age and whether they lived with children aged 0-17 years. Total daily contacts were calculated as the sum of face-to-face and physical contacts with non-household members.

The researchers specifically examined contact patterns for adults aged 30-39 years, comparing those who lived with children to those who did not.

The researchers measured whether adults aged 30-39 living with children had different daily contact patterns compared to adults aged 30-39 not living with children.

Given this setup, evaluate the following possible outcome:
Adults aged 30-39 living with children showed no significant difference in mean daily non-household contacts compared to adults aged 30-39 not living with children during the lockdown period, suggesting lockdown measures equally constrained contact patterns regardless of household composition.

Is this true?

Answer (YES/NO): NO